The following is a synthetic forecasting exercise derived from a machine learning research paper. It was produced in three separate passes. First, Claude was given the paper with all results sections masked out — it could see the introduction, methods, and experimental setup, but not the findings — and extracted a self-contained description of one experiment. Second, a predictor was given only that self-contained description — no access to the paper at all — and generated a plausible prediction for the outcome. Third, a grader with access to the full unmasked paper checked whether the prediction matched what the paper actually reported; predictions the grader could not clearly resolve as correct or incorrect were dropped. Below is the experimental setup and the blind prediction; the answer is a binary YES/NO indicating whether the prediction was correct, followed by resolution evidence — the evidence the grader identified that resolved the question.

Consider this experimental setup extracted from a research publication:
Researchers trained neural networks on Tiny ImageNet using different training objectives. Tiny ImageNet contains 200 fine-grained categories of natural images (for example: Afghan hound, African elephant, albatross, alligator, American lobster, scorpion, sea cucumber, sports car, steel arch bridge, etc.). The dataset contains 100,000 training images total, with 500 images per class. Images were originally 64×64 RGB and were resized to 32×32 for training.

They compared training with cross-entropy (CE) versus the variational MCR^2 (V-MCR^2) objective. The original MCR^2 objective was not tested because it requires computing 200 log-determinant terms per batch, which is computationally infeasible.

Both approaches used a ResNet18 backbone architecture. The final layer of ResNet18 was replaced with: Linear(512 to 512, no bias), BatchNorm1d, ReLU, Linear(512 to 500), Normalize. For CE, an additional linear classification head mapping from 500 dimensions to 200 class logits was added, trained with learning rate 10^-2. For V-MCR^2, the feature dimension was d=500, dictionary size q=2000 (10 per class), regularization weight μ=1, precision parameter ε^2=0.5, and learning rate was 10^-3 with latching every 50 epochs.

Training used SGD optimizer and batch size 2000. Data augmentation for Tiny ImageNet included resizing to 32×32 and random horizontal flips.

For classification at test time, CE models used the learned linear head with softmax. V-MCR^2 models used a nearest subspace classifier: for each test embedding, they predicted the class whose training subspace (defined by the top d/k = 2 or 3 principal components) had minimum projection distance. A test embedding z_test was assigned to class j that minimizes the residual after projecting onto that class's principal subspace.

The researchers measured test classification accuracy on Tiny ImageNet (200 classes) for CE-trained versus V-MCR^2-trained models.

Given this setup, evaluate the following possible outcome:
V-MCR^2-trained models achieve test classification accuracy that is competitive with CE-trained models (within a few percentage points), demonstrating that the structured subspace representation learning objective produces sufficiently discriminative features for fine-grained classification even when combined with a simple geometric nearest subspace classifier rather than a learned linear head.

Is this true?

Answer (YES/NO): NO